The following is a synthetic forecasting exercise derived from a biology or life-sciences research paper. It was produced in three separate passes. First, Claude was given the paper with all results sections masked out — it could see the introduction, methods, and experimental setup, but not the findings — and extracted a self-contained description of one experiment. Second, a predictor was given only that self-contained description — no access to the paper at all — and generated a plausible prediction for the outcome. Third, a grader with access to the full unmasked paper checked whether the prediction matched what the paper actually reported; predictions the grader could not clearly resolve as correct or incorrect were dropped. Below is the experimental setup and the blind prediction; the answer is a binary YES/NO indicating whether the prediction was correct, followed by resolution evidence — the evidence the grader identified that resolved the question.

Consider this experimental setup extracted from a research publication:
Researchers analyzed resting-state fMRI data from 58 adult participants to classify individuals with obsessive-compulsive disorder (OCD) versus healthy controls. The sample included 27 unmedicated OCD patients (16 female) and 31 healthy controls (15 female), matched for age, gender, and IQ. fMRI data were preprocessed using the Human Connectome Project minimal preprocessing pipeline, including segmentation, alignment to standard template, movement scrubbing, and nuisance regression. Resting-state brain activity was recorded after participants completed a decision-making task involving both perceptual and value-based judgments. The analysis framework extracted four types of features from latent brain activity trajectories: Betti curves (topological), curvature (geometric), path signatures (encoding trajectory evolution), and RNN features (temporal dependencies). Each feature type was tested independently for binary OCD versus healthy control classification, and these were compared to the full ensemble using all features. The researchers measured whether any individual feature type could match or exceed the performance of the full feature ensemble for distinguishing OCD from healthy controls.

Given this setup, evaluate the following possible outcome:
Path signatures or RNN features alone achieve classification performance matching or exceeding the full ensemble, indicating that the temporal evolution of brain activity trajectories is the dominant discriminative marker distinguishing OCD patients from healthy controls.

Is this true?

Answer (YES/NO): YES